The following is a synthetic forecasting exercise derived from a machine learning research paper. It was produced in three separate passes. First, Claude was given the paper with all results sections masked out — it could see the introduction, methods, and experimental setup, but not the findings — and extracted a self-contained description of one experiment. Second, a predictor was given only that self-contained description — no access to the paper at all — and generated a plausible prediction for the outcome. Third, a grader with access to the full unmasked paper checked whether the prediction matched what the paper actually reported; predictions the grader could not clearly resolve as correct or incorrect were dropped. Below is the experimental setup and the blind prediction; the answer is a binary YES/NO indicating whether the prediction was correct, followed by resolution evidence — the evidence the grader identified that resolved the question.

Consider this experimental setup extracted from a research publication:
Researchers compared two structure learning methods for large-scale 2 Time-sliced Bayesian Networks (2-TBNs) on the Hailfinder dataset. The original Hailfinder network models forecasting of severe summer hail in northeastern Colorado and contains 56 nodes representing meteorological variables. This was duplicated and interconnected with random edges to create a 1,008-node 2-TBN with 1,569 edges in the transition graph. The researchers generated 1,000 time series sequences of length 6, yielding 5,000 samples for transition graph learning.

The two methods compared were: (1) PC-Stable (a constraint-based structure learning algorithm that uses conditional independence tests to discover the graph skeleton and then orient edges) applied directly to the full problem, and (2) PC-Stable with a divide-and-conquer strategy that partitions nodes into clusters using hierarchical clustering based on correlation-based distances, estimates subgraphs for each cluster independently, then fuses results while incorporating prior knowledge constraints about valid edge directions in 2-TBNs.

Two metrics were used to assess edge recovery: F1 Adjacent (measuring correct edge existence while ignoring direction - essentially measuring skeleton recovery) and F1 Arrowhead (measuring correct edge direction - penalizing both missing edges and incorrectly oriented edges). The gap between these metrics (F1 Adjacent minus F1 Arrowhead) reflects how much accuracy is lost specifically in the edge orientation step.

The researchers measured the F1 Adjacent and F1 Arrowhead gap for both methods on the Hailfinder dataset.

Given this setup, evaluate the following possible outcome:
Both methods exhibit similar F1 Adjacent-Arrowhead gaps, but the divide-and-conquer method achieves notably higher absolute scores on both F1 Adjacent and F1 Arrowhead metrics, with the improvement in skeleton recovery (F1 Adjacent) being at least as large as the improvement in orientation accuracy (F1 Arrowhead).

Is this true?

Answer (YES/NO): NO